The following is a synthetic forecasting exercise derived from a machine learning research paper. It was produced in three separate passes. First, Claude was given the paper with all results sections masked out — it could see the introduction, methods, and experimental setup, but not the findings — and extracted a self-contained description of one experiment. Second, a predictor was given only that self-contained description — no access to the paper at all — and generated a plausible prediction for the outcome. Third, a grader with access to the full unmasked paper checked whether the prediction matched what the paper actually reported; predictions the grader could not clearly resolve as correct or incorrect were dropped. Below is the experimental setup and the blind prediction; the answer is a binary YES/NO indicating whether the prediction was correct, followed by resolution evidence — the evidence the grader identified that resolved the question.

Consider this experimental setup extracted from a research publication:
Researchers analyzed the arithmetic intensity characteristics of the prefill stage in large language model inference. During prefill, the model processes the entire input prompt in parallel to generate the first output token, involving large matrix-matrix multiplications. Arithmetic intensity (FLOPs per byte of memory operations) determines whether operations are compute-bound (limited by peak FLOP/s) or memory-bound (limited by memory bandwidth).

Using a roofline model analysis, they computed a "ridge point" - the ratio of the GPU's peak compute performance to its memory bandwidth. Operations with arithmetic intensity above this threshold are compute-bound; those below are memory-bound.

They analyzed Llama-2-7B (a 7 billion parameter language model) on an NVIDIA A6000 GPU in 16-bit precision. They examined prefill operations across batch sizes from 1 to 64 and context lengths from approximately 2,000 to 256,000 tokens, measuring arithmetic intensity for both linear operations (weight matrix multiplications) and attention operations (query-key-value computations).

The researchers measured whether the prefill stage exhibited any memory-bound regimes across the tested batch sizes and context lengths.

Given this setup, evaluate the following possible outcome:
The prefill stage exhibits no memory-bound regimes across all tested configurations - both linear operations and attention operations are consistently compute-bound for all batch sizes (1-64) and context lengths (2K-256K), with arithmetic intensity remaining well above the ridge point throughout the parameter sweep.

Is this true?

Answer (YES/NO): YES